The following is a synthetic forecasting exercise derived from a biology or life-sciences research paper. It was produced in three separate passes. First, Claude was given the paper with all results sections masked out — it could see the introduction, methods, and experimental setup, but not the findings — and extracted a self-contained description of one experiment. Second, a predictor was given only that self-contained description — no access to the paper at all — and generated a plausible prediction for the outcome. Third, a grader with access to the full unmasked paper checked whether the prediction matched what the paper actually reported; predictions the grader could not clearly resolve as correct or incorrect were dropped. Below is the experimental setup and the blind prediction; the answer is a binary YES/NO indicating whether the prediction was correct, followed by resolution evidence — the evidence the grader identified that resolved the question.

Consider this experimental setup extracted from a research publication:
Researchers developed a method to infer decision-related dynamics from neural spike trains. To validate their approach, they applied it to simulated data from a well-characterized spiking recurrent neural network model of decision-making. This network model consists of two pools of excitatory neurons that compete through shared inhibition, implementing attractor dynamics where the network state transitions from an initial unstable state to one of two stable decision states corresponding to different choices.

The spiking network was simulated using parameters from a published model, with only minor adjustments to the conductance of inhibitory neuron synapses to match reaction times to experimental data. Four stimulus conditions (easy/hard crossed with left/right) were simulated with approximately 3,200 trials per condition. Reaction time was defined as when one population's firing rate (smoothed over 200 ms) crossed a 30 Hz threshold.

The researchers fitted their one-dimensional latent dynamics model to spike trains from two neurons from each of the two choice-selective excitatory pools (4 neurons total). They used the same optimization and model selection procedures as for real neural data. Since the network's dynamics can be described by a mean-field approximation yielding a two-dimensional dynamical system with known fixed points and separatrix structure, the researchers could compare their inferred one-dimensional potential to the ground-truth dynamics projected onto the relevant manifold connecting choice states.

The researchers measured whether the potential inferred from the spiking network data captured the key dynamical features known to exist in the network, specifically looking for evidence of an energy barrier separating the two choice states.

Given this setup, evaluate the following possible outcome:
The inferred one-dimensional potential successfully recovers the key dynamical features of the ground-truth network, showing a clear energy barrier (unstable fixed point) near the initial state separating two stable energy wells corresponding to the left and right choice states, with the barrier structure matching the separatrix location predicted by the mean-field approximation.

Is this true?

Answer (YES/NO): YES